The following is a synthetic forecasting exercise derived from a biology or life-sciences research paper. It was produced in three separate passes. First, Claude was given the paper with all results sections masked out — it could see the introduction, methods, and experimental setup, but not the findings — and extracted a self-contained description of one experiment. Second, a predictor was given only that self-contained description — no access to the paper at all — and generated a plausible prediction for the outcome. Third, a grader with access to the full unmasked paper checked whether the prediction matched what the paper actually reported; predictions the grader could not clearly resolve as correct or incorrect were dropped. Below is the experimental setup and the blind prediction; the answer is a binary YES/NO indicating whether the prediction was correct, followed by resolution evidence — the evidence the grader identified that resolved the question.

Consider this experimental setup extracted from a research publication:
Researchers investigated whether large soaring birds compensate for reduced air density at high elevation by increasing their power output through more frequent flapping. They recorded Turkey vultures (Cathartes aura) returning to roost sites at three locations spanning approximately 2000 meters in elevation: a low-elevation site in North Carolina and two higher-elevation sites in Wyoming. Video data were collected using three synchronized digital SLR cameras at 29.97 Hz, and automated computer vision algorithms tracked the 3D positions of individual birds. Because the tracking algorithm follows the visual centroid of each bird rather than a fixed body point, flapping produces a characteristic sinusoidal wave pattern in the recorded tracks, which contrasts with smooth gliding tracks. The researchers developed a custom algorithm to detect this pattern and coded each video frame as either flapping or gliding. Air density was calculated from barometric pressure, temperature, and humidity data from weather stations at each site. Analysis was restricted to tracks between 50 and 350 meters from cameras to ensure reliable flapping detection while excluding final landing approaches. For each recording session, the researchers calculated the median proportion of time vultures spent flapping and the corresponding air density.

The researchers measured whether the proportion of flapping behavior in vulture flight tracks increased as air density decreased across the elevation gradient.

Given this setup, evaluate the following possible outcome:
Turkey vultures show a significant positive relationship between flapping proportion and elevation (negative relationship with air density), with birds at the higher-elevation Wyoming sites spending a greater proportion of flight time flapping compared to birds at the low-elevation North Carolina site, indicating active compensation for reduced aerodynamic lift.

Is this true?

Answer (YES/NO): NO